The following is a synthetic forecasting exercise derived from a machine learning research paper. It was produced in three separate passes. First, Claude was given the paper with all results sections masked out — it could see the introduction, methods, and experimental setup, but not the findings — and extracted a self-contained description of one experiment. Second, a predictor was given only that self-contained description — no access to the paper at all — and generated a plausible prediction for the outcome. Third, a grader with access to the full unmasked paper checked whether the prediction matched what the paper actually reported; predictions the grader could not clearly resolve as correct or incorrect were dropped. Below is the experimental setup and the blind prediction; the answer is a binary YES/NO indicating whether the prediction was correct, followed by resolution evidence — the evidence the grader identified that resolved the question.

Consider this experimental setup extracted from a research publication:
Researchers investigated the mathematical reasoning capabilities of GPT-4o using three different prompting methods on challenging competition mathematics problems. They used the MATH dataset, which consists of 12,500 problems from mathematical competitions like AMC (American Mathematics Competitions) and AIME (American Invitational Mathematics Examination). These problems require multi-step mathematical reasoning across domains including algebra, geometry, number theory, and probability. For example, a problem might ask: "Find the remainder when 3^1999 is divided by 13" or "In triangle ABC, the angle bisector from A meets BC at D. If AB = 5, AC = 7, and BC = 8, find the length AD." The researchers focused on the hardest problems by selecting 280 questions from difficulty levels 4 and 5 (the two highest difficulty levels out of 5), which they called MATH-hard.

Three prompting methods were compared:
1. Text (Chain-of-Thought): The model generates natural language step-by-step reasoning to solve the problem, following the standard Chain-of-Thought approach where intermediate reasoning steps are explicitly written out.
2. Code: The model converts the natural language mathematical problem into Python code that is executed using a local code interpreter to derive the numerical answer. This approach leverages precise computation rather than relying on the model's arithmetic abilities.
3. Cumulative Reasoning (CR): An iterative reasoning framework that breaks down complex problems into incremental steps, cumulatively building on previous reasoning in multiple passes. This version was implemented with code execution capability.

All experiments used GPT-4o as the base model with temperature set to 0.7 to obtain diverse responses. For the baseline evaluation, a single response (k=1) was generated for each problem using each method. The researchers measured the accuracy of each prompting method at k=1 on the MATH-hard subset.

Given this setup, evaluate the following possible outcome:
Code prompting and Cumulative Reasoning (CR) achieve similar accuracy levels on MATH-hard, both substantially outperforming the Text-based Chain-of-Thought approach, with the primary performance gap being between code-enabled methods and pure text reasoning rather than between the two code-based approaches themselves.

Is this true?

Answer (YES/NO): NO